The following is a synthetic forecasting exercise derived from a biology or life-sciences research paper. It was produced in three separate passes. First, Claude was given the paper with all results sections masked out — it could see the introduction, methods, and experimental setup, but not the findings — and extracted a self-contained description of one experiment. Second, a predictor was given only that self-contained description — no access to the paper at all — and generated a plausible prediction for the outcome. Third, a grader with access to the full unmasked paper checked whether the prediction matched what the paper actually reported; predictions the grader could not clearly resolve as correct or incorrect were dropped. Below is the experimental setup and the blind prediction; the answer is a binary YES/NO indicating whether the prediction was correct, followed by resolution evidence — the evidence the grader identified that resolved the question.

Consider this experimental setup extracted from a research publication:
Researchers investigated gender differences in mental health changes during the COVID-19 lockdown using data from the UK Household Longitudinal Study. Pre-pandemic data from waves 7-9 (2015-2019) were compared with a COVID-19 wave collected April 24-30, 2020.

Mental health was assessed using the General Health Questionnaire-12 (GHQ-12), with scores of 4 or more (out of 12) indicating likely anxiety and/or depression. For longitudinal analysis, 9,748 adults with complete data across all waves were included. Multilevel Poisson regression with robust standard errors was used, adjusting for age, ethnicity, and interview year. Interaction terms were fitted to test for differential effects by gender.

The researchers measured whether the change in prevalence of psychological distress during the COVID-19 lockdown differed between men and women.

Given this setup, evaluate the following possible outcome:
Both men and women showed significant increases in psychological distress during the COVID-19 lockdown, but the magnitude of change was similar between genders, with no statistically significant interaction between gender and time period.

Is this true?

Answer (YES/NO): NO